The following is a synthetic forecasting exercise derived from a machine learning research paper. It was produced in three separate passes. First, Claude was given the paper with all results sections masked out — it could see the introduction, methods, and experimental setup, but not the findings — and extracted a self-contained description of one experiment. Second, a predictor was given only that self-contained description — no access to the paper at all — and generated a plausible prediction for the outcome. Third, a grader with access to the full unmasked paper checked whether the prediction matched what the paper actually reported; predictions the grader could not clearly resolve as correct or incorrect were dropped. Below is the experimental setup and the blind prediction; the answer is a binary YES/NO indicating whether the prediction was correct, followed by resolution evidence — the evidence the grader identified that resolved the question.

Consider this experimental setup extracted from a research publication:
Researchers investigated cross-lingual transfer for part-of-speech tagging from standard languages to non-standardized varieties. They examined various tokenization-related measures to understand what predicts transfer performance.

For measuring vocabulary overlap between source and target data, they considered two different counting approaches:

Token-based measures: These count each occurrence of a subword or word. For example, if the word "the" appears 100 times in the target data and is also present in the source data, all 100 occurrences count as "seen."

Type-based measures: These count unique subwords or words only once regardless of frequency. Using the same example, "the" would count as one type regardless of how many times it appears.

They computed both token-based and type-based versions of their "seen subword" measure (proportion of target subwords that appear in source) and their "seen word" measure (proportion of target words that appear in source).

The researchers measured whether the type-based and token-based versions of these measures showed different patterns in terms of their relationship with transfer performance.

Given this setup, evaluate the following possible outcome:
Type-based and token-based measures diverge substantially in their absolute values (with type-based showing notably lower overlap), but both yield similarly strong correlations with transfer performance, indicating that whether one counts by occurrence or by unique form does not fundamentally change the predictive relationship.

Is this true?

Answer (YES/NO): NO